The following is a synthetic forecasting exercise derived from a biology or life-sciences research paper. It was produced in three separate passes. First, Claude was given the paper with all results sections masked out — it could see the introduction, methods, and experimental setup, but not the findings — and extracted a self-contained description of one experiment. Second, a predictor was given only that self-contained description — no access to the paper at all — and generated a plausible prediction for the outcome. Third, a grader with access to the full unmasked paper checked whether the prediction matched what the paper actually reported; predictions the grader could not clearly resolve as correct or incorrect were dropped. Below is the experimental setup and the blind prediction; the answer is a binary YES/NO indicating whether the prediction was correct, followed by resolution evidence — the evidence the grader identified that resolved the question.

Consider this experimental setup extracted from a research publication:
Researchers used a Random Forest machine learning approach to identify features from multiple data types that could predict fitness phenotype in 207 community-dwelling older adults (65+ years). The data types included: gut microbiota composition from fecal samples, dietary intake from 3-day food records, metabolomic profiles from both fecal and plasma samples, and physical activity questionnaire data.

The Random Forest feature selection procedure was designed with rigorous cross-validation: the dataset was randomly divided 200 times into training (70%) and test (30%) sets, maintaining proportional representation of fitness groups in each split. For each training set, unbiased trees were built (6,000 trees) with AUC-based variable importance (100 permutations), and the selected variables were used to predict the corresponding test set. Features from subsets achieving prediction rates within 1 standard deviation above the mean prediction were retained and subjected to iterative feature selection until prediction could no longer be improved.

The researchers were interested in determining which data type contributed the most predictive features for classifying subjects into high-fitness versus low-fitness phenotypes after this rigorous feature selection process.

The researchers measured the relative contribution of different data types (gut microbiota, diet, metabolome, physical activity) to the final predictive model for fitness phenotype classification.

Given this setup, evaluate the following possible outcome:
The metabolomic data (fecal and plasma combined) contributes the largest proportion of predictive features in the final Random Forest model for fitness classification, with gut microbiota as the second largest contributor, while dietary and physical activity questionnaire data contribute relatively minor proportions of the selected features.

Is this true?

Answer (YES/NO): NO